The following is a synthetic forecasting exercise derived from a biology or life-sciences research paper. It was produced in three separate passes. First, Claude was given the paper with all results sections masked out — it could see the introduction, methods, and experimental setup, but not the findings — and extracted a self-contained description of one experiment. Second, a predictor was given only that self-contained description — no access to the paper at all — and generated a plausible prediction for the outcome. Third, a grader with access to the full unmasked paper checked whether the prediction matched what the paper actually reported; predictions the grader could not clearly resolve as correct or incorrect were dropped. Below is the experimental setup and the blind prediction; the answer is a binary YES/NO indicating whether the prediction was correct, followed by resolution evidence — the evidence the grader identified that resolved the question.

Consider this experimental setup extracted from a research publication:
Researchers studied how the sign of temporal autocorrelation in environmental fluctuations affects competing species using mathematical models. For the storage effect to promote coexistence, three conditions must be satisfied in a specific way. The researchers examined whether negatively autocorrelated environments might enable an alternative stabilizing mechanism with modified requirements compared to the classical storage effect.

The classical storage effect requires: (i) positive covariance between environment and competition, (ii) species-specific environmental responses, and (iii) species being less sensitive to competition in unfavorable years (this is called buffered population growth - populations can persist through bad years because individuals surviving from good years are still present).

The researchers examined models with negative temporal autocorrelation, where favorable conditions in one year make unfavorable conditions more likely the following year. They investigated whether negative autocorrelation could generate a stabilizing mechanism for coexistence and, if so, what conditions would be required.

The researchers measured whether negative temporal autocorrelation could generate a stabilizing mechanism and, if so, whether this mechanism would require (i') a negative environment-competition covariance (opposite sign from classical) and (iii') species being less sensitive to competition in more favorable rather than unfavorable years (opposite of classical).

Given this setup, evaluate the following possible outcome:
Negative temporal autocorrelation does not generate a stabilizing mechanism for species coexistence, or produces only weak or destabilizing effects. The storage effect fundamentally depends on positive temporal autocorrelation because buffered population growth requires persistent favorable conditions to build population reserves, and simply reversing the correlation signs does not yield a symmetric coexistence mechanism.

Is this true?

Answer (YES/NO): NO